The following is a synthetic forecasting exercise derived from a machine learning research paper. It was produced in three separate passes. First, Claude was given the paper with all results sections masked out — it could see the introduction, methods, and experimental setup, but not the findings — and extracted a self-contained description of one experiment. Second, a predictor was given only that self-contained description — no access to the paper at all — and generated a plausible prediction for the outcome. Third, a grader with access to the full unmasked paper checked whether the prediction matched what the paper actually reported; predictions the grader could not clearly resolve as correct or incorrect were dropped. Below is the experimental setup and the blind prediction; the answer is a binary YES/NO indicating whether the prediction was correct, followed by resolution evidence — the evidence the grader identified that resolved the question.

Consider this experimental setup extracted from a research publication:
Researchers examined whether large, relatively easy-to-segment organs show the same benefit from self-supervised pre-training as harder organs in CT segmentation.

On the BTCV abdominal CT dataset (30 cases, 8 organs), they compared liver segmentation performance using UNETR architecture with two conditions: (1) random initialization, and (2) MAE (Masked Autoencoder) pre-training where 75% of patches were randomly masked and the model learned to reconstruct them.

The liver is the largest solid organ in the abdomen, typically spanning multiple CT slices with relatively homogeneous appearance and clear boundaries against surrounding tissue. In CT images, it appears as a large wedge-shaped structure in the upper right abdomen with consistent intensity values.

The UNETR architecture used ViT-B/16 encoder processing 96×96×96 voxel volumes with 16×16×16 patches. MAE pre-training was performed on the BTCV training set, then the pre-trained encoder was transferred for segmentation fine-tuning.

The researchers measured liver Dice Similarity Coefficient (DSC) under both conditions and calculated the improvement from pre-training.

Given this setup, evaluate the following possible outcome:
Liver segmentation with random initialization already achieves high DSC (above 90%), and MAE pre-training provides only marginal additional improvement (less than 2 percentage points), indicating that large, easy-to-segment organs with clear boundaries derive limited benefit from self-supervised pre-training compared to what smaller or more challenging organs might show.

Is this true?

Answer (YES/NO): YES